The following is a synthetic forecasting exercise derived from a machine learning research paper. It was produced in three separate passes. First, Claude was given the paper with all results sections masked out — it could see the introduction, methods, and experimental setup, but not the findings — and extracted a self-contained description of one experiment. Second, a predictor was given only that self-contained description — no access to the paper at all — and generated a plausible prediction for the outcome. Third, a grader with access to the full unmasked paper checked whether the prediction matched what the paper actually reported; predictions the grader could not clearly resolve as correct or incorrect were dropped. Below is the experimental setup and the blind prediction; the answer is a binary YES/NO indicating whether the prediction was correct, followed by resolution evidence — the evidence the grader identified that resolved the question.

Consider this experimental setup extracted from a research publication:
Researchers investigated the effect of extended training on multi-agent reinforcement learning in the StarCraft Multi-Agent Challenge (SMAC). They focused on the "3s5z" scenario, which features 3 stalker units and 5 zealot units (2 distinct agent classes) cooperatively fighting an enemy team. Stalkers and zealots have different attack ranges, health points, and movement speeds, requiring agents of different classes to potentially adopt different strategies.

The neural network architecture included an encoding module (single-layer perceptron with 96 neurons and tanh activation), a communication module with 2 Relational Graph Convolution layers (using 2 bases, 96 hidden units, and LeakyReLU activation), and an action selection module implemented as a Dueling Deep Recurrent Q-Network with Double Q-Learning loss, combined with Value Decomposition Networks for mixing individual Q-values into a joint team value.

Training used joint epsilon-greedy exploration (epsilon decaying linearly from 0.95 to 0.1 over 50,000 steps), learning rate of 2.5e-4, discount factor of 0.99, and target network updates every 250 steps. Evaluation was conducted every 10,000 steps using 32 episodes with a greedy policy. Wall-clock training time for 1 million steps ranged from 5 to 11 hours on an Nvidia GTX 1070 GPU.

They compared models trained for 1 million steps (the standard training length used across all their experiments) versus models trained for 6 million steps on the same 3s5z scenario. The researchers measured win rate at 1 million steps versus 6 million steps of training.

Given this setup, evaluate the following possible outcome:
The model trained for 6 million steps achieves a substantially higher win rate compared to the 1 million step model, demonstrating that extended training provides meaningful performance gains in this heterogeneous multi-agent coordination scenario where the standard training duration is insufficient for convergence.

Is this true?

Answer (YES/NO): YES